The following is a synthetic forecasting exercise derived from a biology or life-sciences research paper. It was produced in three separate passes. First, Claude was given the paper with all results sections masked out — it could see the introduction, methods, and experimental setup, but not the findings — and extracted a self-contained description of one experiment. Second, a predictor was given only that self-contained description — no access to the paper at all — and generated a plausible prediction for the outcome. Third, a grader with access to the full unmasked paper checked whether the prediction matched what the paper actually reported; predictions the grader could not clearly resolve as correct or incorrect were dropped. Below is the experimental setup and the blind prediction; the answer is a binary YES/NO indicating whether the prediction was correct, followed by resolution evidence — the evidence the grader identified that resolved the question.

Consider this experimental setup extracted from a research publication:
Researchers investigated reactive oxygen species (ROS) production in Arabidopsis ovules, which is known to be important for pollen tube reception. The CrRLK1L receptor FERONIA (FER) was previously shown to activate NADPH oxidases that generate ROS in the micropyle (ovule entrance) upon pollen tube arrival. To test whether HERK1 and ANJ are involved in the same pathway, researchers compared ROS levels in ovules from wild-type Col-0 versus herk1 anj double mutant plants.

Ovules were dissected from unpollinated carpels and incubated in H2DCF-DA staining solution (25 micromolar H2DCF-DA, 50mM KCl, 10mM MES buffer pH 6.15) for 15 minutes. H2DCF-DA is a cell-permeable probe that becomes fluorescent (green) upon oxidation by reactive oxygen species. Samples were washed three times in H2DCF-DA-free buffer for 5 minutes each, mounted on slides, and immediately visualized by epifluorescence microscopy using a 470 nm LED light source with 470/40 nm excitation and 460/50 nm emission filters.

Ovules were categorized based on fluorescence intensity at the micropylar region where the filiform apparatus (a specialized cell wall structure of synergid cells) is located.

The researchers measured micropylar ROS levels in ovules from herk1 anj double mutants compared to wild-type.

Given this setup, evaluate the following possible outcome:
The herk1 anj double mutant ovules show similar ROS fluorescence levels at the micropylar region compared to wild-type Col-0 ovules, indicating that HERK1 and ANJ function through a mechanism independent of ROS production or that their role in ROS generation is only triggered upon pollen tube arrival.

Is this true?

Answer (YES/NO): YES